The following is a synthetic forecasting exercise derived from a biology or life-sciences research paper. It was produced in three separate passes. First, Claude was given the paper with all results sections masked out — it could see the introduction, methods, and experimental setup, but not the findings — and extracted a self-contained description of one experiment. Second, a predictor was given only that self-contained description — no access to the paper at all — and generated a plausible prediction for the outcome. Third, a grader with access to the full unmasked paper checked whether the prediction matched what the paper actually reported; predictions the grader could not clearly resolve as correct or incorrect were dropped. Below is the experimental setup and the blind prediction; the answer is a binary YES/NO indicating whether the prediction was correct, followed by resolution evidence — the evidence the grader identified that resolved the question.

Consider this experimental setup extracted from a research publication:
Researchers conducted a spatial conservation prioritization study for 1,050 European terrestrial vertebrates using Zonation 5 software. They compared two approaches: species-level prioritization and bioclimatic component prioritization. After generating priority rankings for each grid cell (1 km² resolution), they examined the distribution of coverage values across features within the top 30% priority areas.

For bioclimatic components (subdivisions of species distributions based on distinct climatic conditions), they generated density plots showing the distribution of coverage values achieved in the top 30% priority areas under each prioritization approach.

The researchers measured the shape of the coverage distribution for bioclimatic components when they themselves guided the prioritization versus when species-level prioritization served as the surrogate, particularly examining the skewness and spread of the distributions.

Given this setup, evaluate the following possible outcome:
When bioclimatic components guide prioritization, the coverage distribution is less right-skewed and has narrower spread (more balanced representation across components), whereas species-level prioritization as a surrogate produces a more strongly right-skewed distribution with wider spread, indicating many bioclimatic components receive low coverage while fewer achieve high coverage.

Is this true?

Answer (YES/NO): YES